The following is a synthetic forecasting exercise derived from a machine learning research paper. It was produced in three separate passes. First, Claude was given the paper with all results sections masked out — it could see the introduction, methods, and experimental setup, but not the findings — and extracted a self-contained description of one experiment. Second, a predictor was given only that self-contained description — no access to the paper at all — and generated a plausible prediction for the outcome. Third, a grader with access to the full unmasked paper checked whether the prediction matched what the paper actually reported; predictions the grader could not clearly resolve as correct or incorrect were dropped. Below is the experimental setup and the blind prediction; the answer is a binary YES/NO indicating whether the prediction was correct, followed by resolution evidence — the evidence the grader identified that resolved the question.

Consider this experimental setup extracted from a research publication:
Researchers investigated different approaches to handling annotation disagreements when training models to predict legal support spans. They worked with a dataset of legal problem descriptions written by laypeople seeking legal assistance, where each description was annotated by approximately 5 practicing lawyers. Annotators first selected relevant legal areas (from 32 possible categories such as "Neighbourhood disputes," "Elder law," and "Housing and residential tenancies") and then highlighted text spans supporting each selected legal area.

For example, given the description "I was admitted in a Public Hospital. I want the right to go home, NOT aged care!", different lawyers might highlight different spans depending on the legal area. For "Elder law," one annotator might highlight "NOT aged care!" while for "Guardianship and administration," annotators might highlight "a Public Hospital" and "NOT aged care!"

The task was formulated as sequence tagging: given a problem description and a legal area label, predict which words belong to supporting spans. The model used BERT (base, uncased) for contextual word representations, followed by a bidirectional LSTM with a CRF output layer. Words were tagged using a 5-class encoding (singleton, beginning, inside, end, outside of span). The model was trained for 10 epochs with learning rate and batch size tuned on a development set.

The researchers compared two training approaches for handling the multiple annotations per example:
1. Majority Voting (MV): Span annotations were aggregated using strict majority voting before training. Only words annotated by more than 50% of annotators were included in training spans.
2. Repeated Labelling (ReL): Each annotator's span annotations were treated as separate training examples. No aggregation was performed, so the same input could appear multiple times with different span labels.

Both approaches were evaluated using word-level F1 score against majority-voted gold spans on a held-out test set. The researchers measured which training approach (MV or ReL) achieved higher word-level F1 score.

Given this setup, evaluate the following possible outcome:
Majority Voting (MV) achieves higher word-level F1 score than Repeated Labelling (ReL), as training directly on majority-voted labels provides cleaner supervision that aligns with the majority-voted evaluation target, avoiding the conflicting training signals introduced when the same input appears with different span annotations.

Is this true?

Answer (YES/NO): YES